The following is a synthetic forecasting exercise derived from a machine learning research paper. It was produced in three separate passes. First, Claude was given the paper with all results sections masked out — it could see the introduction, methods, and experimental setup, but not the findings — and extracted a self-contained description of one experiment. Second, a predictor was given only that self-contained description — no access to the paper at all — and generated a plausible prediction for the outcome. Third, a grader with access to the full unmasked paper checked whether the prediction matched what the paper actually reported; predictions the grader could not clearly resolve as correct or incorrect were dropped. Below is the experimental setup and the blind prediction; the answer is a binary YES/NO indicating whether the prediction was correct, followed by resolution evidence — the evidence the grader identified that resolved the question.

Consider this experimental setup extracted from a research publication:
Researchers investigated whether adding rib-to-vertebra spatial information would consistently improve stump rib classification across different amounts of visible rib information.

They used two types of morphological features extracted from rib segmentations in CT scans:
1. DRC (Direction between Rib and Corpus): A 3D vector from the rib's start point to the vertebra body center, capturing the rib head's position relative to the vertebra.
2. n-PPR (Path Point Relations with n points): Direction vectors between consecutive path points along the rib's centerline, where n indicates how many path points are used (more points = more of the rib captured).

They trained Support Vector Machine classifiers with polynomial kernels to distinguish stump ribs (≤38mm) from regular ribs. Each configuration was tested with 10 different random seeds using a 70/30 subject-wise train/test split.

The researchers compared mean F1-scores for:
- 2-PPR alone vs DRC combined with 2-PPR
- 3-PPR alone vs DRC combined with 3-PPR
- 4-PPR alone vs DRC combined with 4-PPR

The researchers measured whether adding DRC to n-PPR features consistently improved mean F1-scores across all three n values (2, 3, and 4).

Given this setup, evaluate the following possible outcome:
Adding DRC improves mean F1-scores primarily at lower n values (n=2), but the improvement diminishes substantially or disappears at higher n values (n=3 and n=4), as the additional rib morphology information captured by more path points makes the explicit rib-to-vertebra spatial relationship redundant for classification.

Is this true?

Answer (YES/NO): YES